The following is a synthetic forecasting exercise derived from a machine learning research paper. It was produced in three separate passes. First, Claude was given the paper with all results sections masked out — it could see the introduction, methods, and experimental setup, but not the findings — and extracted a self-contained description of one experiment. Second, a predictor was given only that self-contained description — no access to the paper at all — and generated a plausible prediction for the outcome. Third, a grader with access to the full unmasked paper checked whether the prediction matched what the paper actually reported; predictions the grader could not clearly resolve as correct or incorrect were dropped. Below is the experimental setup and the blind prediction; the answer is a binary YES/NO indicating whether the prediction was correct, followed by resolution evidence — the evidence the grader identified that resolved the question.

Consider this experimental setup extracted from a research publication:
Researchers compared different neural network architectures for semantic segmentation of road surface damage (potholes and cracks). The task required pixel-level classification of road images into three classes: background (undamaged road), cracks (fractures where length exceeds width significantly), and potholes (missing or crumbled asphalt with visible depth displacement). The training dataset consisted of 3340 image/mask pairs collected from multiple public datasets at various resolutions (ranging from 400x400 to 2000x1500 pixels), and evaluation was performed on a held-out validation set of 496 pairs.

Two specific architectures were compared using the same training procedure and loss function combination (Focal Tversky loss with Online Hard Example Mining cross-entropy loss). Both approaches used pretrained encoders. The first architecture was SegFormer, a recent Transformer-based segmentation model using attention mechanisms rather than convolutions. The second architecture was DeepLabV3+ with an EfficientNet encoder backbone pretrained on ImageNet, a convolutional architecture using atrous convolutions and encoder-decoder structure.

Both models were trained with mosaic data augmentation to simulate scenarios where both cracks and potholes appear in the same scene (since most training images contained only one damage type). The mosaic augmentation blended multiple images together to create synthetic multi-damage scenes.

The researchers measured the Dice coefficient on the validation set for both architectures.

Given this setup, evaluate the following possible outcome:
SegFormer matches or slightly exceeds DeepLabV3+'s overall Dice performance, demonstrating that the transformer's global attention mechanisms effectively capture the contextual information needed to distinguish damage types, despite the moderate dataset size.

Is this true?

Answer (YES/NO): NO